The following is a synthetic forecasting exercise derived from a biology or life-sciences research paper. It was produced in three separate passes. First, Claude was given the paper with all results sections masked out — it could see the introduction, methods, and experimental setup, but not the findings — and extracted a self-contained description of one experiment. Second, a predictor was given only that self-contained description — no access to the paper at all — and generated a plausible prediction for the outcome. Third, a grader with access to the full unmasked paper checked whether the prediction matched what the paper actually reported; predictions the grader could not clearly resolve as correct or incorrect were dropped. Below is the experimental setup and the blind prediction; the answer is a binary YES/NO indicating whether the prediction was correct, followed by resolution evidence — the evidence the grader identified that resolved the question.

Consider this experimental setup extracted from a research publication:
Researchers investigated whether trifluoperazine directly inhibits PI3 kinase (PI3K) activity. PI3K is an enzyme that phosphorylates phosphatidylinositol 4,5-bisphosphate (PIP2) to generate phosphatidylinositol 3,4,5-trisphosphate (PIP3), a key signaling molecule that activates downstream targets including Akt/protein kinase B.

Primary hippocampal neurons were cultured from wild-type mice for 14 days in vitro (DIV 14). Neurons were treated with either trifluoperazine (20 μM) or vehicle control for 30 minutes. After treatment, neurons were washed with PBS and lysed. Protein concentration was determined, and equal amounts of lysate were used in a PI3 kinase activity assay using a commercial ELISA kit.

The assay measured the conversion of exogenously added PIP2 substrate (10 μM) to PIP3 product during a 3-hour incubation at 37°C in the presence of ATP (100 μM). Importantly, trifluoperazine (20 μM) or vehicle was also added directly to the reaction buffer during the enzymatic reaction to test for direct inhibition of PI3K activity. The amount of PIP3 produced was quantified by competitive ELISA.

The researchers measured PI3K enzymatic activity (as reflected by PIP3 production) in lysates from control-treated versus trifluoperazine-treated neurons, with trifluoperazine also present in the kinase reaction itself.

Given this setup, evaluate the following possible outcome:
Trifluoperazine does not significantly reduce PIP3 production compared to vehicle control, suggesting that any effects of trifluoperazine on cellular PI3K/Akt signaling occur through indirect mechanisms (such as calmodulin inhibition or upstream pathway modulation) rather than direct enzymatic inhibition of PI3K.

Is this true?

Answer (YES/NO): NO